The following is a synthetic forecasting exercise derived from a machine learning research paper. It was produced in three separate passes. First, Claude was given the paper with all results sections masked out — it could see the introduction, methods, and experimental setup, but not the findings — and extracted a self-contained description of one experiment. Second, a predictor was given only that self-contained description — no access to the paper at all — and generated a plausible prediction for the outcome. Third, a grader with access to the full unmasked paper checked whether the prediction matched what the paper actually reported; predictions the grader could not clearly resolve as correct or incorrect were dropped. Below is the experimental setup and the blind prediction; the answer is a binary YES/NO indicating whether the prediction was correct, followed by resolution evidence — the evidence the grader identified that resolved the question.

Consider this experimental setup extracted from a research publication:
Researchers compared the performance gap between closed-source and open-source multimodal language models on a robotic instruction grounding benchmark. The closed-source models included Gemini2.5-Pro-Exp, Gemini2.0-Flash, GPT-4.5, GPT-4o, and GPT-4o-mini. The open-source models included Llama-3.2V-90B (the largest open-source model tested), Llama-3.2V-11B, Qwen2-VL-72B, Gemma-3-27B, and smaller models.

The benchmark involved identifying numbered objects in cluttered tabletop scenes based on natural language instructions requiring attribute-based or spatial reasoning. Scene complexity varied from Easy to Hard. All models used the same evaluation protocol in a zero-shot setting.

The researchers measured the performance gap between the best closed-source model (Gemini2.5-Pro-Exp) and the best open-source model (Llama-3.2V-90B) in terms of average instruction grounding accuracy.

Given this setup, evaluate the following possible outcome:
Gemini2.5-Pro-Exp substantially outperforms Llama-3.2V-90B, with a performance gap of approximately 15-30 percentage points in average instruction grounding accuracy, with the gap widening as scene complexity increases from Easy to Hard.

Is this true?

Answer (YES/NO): NO